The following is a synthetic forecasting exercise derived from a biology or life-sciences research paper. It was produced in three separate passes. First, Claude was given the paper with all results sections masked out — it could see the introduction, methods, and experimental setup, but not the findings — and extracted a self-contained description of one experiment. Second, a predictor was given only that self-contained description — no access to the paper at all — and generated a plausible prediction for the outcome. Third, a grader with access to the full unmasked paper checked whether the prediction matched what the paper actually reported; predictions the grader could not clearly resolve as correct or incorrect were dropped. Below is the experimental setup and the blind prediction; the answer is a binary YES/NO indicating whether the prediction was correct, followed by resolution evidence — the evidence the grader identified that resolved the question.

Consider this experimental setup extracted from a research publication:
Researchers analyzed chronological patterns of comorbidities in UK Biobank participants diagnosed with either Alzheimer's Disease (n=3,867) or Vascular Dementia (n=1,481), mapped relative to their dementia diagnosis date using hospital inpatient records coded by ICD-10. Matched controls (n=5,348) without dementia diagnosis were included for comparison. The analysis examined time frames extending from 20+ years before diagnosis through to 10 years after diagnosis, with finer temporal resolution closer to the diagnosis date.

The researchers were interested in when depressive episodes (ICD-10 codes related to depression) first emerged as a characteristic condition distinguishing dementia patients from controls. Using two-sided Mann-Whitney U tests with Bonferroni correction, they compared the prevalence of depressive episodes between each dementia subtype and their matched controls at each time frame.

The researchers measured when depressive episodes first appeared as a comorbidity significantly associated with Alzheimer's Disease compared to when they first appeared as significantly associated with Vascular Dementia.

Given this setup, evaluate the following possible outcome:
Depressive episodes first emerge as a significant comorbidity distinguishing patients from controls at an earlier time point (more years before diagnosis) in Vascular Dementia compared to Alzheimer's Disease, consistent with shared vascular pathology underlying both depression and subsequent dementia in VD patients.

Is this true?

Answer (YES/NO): NO